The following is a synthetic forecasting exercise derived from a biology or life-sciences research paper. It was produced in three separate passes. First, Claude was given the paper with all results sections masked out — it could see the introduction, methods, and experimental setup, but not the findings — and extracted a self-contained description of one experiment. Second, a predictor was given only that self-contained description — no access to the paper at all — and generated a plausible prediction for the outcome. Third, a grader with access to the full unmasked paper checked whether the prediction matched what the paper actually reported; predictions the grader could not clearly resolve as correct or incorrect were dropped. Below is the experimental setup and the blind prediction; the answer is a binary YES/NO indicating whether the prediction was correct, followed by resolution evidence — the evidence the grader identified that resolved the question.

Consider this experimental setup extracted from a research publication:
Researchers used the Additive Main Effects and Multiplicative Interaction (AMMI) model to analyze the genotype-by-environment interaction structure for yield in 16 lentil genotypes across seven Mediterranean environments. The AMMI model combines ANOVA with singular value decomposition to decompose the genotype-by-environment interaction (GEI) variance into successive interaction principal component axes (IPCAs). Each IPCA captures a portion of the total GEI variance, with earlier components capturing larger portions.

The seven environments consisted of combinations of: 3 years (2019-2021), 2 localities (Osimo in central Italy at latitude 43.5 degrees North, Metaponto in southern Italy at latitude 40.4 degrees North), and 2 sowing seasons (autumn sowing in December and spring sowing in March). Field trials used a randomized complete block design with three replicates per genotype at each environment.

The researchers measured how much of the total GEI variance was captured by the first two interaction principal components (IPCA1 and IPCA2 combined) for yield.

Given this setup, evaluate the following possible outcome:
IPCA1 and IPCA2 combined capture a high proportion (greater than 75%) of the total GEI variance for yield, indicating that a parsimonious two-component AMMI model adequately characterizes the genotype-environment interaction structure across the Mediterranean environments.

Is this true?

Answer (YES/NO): YES